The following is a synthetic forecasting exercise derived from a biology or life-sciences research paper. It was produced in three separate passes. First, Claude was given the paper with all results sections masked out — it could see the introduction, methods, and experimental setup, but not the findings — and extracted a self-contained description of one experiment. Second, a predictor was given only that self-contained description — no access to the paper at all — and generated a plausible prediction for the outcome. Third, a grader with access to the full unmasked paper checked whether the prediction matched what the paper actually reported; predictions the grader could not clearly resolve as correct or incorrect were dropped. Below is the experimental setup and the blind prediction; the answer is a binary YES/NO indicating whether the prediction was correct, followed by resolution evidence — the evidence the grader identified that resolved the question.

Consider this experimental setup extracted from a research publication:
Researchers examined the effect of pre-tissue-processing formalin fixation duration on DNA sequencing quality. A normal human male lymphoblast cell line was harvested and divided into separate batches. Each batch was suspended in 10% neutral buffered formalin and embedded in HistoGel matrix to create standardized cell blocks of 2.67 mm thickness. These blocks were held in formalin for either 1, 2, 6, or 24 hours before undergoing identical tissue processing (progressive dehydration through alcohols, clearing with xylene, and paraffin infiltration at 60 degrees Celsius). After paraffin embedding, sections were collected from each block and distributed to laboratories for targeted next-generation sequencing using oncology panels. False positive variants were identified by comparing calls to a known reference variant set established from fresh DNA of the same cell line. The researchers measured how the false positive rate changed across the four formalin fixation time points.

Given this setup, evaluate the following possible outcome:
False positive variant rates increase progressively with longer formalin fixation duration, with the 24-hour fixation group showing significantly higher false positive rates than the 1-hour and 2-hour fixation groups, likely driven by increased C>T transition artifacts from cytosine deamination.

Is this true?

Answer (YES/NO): NO